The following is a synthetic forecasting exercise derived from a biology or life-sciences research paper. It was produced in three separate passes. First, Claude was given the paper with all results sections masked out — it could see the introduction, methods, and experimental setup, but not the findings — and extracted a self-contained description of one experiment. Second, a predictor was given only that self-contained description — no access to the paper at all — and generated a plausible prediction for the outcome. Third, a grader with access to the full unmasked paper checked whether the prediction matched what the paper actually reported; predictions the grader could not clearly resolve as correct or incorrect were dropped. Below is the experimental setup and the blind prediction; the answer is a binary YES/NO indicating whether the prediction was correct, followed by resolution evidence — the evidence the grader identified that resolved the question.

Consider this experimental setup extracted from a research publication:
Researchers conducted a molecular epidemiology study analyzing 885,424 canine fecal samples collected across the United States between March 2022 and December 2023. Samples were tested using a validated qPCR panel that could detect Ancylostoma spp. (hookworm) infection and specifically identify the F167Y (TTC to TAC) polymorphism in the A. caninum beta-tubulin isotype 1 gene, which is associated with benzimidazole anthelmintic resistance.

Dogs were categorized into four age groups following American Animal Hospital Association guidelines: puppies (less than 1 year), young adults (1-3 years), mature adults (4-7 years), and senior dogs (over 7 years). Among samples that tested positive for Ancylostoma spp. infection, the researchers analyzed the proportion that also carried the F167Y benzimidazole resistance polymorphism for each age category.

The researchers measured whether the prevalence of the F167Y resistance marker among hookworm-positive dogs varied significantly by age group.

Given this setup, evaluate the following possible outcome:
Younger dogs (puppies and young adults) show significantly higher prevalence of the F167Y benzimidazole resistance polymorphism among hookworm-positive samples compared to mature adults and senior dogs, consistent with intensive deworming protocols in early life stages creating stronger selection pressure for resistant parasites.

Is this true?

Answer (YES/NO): YES